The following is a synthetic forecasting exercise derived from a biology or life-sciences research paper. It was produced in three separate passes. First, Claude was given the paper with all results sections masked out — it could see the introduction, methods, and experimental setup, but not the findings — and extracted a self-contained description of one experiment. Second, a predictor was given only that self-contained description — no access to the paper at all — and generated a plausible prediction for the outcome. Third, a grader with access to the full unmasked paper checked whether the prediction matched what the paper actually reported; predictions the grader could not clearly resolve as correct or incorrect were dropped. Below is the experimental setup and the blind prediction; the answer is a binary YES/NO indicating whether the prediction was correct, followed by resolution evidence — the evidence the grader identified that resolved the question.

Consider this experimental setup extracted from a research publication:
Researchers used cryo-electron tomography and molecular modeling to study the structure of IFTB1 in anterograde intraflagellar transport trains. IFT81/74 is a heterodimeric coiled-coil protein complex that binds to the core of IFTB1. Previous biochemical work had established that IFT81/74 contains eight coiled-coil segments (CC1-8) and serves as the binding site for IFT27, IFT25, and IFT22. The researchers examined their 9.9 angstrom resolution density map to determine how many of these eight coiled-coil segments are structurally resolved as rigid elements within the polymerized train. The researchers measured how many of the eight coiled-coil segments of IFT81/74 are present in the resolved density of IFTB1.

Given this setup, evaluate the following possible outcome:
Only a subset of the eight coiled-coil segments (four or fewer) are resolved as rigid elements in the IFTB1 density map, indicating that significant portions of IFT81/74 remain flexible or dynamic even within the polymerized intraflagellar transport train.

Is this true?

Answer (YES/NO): YES